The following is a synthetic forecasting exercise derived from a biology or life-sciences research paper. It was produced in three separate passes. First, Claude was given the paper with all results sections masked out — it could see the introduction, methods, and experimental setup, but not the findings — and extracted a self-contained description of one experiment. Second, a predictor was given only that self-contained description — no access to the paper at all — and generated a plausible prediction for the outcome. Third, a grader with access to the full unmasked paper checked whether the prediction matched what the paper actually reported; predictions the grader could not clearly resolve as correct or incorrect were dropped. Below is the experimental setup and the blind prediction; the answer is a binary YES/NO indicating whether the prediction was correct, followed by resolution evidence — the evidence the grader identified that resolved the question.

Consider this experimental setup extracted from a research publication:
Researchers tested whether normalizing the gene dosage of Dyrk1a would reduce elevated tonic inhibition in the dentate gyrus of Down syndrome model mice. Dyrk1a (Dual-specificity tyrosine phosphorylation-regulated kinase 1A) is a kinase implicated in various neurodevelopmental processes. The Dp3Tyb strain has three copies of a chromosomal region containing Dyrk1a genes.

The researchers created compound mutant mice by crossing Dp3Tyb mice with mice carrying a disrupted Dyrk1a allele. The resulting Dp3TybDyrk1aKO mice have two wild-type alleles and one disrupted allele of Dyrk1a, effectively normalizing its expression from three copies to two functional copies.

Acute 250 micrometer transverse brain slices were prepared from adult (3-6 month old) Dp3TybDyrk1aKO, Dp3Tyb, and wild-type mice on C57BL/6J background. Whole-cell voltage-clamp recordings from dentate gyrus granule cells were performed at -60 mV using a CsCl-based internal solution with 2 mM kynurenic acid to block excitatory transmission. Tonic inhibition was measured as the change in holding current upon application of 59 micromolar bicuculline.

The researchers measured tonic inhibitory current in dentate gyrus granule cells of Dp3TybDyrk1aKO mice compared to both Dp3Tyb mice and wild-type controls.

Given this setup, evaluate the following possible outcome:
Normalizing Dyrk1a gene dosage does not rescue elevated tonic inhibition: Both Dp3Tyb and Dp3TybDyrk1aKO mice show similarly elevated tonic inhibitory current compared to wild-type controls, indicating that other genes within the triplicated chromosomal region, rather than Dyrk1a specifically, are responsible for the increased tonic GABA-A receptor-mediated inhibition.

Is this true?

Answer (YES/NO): NO